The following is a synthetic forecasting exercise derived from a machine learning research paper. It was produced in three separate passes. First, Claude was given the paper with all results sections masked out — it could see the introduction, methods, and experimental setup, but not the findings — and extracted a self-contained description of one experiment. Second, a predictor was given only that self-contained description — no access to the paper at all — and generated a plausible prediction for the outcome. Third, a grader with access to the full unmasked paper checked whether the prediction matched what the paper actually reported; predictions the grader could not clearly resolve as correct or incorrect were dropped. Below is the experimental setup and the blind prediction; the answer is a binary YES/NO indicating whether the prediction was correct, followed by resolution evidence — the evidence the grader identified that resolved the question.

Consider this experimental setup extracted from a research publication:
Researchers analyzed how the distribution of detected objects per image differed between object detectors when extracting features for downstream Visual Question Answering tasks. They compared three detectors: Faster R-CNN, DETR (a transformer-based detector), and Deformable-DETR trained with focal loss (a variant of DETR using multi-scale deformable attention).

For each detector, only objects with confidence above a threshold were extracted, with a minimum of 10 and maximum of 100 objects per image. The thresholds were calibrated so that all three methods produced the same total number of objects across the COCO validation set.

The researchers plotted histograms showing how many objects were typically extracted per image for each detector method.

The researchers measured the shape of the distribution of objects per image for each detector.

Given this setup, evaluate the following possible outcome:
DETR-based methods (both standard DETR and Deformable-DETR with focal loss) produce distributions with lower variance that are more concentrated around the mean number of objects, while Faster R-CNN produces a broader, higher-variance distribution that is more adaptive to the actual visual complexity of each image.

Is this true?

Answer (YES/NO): NO